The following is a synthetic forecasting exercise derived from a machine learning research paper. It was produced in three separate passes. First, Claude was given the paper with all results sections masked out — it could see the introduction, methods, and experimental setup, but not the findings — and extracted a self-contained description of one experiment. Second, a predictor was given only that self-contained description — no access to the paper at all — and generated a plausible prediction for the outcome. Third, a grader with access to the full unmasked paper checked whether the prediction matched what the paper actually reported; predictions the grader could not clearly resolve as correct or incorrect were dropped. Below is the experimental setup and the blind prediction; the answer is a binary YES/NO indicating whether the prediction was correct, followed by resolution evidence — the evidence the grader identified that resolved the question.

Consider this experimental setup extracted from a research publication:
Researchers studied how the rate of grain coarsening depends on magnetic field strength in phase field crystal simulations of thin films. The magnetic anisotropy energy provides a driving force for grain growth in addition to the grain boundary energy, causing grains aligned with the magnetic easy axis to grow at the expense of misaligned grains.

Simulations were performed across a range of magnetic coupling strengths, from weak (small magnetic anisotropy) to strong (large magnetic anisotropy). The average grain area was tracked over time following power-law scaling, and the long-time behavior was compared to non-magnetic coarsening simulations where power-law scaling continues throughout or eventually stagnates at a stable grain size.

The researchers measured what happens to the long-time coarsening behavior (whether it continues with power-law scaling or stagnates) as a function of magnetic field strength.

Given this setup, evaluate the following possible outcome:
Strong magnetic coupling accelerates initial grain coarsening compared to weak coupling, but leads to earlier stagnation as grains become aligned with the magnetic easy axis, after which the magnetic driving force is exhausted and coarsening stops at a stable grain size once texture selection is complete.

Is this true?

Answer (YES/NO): NO